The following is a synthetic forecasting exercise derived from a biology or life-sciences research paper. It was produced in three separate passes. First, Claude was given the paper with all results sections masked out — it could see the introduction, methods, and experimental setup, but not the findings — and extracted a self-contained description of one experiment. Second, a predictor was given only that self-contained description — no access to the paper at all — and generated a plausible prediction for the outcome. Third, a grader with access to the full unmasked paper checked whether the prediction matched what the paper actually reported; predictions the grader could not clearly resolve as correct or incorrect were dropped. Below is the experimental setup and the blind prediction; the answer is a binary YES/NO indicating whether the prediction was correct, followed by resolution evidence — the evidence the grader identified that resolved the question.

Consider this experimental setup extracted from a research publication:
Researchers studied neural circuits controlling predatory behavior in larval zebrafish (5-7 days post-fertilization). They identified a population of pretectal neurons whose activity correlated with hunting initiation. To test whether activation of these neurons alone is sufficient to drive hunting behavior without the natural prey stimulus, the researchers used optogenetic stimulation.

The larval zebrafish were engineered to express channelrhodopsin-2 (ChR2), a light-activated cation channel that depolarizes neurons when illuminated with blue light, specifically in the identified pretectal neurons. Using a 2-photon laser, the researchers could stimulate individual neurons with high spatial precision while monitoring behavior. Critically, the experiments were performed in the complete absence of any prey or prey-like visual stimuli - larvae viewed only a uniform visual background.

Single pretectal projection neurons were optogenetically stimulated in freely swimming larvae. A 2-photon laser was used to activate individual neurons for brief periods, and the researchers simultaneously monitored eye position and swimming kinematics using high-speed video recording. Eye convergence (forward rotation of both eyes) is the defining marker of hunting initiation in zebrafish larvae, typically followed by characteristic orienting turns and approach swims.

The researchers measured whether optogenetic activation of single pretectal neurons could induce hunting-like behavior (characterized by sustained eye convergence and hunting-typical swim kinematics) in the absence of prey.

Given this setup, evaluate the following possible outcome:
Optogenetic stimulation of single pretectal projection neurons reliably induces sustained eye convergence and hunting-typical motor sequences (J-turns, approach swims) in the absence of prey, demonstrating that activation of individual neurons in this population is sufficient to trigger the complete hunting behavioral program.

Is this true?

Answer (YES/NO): NO